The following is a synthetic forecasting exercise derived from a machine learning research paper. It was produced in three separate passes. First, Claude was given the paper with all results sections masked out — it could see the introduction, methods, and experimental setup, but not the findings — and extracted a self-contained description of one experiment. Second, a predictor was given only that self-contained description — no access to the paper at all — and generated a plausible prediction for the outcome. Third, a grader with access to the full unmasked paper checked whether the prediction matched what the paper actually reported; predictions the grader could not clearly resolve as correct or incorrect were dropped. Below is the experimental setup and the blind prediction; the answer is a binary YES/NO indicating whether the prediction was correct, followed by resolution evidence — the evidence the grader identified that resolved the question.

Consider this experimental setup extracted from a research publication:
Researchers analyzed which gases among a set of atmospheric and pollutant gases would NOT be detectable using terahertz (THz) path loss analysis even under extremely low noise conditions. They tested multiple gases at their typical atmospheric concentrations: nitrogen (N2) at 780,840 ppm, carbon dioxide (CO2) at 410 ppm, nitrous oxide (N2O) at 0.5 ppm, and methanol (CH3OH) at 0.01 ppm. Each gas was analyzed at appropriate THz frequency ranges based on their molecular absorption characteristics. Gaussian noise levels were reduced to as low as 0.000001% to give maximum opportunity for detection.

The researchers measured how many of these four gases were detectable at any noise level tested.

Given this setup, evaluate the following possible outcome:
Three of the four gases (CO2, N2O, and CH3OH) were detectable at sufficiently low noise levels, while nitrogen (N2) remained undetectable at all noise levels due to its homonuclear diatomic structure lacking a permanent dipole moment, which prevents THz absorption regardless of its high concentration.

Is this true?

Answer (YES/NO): NO